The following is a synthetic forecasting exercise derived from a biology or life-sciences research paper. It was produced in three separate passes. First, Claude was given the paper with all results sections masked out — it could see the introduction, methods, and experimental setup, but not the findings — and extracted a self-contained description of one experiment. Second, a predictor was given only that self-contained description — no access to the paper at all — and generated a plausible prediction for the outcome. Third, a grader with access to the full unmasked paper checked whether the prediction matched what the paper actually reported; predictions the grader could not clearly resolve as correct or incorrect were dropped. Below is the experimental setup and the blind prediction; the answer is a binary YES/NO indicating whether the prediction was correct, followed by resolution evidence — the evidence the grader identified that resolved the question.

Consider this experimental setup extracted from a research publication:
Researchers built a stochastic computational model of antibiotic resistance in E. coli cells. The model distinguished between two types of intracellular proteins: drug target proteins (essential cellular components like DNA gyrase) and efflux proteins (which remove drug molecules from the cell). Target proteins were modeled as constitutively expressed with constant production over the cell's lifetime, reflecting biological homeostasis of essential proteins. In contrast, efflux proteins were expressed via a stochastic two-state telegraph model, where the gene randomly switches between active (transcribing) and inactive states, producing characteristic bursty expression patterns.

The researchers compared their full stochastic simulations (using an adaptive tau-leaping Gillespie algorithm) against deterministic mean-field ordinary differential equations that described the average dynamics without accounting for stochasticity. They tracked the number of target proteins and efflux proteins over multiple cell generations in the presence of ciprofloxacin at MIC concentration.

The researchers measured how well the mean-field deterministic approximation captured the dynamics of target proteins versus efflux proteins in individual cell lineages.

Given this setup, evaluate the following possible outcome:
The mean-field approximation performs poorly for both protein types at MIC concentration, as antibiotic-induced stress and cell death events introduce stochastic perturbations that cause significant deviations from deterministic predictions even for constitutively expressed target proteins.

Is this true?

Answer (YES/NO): NO